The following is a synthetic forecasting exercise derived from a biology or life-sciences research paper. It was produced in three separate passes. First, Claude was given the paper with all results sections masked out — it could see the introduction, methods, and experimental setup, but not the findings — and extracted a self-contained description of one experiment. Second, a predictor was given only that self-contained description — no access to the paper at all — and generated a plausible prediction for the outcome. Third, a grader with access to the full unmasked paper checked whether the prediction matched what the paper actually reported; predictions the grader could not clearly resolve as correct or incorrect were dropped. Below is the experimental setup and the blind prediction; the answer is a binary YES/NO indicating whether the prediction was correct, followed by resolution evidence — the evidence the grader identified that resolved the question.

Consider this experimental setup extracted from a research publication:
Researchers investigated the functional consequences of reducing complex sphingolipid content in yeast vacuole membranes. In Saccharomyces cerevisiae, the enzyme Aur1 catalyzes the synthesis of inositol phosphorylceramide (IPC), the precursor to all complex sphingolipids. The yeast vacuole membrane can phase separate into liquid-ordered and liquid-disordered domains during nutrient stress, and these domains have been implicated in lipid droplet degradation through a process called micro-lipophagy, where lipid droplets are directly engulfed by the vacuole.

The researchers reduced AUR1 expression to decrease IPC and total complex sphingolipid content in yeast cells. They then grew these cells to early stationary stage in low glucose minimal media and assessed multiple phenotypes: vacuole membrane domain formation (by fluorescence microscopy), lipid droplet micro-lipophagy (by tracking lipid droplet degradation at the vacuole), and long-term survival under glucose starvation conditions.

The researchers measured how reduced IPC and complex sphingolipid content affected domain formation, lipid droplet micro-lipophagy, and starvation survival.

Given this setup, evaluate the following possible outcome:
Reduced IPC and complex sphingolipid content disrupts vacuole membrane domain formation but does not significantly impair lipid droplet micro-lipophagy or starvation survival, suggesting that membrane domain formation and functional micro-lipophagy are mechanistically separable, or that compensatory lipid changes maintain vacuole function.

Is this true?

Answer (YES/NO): NO